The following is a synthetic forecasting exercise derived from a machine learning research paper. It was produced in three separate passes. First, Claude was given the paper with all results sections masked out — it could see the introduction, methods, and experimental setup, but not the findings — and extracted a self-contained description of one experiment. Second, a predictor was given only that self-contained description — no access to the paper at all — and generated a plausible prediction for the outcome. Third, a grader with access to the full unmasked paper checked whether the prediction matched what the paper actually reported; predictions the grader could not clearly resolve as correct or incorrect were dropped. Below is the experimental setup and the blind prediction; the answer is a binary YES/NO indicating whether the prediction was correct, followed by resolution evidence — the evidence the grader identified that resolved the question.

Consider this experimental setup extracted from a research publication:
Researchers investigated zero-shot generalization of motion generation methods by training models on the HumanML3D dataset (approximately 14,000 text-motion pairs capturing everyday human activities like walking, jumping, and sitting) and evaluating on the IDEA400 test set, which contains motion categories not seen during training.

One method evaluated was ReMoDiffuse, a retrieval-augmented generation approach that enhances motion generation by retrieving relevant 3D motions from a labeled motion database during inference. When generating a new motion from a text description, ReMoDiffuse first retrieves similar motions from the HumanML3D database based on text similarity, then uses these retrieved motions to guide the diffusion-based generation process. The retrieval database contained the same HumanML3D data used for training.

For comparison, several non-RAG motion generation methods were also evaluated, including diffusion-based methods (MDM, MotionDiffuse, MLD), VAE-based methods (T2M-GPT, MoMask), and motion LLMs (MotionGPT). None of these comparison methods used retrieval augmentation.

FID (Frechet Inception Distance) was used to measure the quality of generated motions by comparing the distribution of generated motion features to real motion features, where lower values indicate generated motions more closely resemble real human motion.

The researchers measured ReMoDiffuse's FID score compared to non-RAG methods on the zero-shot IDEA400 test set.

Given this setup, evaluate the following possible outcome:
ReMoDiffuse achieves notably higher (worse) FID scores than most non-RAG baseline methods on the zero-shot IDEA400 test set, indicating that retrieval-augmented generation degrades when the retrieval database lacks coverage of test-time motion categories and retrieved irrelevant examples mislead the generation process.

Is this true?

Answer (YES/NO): YES